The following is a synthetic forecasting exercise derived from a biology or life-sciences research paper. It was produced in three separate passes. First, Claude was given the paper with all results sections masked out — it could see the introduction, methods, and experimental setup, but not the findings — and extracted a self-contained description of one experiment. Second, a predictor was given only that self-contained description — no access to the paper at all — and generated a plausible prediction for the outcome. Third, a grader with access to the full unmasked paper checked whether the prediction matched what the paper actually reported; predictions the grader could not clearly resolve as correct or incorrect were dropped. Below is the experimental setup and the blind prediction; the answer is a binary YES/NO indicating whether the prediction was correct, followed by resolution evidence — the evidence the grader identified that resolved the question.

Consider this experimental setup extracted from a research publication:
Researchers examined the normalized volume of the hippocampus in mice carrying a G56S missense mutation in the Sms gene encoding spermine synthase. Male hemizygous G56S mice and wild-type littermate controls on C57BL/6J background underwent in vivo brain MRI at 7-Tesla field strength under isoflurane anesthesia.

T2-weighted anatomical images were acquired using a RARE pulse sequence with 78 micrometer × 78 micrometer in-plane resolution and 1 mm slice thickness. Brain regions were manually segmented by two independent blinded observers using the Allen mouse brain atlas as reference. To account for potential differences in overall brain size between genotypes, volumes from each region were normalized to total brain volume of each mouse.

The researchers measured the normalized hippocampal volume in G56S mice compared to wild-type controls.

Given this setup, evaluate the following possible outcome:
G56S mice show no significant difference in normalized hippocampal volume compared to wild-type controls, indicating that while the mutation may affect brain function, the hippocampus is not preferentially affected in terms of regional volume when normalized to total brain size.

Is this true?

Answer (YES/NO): NO